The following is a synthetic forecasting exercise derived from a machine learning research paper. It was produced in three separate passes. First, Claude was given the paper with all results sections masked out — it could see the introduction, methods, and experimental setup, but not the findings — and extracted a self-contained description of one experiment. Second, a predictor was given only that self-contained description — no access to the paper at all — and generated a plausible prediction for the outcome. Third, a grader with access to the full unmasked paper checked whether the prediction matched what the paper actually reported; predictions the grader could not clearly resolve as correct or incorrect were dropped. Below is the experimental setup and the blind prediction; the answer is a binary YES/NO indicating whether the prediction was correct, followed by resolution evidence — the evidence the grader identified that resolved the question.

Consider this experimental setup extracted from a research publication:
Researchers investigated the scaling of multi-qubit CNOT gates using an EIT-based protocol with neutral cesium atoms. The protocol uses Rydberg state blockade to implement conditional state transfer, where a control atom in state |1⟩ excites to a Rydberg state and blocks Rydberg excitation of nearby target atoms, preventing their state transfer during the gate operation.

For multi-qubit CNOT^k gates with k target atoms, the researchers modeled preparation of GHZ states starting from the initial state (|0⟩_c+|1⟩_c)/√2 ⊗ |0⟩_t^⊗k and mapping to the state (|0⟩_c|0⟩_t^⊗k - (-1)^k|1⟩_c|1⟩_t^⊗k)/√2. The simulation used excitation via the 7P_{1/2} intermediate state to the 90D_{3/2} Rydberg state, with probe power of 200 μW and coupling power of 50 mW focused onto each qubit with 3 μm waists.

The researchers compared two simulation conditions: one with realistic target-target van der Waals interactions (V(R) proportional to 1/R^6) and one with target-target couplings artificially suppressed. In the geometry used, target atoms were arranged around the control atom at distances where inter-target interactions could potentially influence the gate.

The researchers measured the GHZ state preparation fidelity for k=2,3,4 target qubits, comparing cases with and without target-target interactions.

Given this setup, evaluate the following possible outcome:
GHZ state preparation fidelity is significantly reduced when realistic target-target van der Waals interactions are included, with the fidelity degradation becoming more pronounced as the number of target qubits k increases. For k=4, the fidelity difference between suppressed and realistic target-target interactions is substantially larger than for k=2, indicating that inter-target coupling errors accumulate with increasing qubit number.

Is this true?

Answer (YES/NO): YES